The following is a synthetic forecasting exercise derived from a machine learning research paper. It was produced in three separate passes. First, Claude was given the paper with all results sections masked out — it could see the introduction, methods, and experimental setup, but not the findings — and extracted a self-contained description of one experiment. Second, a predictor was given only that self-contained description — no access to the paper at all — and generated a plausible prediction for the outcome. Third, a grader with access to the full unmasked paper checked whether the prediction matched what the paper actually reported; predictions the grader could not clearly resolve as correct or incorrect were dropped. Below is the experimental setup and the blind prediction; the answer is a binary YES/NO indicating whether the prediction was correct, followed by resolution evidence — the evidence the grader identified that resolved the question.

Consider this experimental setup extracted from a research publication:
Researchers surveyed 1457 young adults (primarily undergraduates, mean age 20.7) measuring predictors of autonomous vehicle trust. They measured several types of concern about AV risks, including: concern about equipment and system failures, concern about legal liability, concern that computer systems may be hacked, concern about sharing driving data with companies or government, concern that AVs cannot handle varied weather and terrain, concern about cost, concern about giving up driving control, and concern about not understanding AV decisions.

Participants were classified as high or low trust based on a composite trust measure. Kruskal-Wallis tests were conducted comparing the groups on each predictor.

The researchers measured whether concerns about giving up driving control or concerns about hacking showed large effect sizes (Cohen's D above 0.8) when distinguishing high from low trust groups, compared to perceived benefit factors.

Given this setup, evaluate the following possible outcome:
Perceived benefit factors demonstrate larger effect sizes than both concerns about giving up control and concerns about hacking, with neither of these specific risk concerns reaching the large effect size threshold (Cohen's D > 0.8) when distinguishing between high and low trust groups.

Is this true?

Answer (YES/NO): YES